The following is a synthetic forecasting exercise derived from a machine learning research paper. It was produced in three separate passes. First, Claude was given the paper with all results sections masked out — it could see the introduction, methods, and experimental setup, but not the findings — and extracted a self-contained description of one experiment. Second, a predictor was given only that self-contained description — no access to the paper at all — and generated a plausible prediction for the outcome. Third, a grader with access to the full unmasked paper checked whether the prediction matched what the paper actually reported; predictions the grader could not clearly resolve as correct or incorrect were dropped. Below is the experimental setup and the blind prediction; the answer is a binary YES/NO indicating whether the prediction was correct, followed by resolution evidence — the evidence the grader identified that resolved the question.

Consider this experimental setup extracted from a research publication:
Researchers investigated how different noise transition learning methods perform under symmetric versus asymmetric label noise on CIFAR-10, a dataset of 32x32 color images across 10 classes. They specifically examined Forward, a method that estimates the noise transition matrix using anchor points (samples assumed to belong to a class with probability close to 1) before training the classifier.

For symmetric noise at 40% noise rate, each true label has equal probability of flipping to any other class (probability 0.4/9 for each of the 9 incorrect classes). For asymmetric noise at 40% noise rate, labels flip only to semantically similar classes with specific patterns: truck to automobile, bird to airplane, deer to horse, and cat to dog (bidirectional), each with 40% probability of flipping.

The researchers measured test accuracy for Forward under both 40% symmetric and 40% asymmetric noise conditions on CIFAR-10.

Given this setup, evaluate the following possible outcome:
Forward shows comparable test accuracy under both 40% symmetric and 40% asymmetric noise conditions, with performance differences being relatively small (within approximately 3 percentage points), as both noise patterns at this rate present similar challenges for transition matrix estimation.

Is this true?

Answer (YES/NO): NO